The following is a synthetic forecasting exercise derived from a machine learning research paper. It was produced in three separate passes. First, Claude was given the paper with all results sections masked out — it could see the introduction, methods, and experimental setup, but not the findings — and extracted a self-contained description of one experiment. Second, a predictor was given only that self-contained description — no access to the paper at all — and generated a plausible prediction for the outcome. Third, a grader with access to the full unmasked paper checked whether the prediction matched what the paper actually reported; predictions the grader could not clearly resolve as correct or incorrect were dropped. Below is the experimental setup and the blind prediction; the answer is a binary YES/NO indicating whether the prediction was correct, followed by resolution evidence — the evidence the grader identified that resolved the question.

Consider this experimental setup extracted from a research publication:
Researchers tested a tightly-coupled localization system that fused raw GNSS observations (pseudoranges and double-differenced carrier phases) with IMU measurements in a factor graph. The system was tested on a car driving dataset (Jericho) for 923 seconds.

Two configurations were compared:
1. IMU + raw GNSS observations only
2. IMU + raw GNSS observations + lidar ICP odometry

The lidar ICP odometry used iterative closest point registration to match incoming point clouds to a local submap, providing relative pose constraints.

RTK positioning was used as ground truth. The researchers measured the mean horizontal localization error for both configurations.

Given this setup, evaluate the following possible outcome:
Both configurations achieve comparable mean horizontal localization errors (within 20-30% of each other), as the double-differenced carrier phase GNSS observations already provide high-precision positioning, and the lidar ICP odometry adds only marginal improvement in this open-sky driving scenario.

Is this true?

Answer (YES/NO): NO